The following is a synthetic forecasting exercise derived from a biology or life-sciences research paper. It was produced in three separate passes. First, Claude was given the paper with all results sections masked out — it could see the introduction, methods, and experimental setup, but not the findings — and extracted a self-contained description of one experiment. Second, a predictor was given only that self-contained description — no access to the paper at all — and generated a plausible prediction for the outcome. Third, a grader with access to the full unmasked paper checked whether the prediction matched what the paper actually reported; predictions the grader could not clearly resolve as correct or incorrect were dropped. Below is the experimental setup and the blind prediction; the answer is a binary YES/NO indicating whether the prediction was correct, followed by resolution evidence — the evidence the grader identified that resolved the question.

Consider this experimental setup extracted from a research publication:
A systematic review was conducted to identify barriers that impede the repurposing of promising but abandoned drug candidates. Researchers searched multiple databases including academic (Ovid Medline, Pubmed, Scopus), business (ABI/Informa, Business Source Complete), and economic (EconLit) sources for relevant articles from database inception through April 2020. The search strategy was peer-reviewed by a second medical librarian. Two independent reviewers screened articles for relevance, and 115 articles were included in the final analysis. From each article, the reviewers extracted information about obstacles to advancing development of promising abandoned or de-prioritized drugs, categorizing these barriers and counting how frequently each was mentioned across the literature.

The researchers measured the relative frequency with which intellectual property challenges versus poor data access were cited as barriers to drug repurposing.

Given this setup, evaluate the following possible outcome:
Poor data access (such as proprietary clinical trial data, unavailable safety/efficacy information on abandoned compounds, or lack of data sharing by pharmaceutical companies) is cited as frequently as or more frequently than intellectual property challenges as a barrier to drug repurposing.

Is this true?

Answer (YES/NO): NO